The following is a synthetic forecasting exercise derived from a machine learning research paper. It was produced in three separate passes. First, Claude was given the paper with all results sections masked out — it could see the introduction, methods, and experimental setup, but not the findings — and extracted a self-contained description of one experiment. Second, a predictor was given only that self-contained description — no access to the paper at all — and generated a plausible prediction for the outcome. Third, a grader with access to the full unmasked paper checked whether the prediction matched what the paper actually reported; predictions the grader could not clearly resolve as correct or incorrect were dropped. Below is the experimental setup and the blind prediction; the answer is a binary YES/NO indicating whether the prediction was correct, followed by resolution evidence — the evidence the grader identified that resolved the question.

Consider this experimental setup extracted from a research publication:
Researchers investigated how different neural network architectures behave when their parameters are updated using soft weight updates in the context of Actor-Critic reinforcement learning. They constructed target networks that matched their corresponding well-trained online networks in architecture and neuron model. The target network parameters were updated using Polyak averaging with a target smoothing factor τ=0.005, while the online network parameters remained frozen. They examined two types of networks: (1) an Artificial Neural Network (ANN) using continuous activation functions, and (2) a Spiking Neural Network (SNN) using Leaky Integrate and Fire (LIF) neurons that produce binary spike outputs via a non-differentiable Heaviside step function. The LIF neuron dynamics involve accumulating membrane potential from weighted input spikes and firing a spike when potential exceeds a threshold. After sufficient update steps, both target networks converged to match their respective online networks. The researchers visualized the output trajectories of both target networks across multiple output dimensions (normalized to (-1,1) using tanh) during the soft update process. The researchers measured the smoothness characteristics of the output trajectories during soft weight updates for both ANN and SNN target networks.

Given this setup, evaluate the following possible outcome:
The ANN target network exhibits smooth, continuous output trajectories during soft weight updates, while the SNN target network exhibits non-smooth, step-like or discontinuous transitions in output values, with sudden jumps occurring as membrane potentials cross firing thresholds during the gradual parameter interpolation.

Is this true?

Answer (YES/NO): YES